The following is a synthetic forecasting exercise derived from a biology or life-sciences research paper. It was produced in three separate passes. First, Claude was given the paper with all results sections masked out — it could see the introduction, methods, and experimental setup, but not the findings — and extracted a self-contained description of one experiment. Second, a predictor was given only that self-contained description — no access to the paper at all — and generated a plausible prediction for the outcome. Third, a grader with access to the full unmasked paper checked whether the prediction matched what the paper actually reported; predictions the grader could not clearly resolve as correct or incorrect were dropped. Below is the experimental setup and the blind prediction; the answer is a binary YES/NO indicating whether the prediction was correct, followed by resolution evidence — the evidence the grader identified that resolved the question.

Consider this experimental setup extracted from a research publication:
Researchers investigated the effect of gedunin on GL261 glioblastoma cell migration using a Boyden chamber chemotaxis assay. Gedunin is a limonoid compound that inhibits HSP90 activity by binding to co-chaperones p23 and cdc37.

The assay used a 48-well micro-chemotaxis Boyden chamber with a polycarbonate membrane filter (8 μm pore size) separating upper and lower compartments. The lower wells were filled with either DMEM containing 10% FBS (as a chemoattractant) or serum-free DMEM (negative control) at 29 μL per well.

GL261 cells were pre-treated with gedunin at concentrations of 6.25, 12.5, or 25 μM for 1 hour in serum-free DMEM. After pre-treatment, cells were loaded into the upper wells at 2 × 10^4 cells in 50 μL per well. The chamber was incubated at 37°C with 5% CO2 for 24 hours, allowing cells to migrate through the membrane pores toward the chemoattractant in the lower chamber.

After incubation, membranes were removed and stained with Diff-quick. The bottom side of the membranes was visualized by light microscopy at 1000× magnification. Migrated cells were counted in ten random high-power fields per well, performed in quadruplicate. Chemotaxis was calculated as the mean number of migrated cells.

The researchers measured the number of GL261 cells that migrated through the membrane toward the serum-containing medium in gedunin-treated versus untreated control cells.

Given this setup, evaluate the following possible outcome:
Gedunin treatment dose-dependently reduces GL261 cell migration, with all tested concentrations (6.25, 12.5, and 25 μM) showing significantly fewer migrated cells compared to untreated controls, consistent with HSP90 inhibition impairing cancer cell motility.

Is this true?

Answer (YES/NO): NO